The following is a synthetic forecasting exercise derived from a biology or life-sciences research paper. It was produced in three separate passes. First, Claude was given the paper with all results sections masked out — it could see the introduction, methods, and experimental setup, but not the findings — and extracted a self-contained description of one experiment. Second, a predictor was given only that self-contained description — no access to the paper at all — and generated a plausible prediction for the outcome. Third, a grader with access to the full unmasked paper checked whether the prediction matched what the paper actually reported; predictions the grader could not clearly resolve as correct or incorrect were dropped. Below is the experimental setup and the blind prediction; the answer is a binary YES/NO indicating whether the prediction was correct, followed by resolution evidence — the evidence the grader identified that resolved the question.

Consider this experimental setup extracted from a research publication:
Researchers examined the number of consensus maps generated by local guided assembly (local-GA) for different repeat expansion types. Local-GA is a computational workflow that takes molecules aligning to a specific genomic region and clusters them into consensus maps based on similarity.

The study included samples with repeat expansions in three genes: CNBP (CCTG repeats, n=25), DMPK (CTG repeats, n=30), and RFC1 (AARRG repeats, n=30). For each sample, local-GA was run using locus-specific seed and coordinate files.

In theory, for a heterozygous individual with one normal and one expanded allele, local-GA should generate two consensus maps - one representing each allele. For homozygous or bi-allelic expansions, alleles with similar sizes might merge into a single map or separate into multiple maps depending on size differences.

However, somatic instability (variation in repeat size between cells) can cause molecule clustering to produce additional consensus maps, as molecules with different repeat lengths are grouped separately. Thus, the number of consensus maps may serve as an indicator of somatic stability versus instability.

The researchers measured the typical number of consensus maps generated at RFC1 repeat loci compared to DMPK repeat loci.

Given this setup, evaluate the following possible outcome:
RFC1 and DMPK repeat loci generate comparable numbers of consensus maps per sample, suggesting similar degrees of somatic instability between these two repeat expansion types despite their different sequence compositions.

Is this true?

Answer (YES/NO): NO